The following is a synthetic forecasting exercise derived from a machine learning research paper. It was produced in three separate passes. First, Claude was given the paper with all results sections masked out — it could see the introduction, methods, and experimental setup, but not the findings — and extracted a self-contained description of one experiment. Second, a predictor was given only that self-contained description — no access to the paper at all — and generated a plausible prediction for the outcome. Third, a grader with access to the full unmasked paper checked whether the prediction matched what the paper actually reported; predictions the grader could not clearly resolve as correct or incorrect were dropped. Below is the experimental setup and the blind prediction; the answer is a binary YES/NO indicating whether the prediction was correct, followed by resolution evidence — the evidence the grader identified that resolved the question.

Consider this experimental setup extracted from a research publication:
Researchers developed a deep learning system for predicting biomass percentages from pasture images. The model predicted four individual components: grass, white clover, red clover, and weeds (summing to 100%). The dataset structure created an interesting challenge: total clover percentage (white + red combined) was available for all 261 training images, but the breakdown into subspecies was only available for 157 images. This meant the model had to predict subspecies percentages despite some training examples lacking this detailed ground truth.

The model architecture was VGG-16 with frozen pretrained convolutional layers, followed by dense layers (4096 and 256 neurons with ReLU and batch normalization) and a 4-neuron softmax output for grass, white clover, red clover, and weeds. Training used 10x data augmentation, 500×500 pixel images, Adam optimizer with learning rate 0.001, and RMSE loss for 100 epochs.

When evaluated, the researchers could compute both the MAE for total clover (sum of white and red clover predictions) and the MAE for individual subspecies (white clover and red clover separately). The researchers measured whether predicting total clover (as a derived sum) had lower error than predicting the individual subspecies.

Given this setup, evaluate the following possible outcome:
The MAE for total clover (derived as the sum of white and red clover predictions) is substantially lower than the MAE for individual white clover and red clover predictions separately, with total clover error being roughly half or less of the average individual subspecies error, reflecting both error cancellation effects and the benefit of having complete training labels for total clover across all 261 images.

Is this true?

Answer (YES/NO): NO